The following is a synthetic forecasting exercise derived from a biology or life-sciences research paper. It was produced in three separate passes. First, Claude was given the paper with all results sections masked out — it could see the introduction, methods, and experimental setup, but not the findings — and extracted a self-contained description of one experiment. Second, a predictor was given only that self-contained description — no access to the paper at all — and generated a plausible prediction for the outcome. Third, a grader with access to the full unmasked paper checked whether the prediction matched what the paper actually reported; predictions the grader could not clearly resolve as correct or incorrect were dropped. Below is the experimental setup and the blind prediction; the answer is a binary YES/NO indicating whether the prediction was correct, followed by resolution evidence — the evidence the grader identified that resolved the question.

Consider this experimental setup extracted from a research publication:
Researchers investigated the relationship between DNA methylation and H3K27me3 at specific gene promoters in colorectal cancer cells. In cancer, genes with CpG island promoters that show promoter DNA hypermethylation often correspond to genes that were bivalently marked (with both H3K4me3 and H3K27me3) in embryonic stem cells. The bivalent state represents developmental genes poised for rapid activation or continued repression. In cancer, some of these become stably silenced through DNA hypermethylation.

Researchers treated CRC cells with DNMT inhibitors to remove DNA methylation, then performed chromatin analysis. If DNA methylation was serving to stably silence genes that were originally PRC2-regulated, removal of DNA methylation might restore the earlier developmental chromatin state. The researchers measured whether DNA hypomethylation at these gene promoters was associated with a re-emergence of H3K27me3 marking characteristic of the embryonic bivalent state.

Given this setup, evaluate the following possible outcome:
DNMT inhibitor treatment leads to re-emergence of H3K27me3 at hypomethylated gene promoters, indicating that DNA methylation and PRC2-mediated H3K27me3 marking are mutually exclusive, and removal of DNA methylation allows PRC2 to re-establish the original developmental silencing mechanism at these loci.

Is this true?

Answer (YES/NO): NO